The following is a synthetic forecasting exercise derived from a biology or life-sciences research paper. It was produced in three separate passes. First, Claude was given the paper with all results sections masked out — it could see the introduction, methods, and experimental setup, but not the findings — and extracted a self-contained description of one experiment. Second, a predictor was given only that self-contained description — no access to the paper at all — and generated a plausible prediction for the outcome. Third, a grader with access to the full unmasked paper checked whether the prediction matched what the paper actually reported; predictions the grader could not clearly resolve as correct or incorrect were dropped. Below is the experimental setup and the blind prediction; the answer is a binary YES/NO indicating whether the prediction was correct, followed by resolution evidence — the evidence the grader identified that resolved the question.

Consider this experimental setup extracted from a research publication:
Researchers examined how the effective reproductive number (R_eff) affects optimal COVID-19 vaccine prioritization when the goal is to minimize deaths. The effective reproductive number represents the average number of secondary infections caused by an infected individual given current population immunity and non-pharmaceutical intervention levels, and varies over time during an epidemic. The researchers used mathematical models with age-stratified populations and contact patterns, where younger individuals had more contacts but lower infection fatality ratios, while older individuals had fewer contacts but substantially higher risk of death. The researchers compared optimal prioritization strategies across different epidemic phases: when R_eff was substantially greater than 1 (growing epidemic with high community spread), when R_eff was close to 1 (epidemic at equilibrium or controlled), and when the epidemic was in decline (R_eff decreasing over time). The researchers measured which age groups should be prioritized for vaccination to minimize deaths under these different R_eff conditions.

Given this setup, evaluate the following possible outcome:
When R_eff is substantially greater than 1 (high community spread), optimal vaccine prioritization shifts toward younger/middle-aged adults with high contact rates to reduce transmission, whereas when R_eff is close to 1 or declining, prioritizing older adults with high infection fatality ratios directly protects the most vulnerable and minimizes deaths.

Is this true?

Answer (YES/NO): NO